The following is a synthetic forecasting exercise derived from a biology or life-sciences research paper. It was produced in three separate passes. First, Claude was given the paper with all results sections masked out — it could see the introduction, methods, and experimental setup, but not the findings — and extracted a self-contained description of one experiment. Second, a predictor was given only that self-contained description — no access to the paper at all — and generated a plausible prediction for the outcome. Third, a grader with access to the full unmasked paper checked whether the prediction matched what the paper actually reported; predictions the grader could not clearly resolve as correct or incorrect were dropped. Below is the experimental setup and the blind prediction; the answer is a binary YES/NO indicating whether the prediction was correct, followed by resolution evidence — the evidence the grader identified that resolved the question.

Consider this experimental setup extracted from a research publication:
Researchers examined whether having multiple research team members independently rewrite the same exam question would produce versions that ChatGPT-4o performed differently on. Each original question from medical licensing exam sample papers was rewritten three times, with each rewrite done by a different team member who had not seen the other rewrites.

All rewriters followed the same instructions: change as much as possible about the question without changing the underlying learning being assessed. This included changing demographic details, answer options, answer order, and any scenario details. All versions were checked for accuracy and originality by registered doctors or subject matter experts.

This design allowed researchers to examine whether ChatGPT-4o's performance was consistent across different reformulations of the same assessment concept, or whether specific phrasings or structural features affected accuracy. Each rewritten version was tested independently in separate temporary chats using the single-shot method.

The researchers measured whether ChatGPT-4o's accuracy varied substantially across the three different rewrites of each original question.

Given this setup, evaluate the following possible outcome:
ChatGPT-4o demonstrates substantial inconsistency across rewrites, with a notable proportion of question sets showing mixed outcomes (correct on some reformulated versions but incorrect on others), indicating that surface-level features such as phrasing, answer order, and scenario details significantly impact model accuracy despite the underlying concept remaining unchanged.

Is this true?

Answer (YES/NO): NO